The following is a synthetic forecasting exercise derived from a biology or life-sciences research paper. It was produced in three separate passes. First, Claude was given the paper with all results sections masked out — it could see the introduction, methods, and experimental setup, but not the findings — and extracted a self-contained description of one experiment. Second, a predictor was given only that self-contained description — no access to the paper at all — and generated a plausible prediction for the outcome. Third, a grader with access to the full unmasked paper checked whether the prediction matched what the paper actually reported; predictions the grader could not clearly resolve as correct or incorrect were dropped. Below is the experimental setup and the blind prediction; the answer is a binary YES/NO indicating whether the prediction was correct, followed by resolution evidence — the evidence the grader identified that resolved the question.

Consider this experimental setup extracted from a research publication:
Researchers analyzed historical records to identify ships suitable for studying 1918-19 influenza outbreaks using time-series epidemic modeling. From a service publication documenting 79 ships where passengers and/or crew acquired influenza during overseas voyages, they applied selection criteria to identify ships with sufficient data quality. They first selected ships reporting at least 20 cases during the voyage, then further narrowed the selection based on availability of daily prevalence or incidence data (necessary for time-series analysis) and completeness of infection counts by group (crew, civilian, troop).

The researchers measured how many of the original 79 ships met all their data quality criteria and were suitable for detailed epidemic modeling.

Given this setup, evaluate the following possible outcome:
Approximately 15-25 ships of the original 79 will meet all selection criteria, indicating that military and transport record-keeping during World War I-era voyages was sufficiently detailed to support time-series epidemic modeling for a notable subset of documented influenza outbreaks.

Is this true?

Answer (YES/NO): NO